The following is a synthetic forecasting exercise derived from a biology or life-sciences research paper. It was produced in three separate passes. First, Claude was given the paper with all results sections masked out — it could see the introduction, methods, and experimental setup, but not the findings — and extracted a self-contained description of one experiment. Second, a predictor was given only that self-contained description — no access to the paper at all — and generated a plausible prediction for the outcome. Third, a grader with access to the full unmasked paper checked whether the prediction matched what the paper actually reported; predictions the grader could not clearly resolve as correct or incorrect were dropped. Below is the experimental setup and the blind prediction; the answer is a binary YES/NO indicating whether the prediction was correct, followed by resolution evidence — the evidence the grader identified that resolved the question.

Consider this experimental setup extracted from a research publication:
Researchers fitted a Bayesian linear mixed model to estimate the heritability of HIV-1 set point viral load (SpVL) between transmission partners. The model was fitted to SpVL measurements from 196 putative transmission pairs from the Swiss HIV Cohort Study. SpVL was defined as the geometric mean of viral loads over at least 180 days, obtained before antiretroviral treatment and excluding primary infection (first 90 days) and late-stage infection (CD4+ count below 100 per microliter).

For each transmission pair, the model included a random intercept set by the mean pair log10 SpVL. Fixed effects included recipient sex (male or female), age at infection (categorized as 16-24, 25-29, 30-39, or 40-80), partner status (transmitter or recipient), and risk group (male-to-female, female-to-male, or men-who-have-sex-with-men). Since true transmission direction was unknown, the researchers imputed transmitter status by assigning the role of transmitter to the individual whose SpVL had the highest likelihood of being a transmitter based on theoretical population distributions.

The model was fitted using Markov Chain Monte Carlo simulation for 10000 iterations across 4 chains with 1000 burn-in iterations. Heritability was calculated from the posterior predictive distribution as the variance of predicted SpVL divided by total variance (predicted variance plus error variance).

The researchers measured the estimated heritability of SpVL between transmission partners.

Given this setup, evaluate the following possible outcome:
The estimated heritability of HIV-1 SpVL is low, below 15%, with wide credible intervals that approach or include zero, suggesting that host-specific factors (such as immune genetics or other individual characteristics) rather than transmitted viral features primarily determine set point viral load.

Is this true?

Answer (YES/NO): NO